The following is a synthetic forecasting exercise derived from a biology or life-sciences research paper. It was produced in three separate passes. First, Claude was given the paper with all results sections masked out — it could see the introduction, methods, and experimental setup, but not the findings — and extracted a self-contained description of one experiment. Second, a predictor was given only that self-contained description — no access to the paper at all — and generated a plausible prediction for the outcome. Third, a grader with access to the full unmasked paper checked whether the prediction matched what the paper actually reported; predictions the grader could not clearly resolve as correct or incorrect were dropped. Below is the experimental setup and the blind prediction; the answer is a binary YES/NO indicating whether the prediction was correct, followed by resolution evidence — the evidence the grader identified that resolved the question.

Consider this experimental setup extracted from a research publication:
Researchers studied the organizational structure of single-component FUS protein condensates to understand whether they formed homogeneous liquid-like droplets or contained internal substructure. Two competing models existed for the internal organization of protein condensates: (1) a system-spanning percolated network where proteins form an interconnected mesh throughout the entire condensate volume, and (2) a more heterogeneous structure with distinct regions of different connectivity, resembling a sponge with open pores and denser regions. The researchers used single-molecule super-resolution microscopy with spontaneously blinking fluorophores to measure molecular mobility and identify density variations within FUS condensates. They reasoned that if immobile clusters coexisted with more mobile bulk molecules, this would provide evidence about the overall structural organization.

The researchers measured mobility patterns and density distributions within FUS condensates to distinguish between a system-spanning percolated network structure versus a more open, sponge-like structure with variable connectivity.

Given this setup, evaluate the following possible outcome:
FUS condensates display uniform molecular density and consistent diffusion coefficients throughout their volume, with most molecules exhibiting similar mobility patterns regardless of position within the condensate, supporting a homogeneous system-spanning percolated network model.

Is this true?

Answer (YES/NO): NO